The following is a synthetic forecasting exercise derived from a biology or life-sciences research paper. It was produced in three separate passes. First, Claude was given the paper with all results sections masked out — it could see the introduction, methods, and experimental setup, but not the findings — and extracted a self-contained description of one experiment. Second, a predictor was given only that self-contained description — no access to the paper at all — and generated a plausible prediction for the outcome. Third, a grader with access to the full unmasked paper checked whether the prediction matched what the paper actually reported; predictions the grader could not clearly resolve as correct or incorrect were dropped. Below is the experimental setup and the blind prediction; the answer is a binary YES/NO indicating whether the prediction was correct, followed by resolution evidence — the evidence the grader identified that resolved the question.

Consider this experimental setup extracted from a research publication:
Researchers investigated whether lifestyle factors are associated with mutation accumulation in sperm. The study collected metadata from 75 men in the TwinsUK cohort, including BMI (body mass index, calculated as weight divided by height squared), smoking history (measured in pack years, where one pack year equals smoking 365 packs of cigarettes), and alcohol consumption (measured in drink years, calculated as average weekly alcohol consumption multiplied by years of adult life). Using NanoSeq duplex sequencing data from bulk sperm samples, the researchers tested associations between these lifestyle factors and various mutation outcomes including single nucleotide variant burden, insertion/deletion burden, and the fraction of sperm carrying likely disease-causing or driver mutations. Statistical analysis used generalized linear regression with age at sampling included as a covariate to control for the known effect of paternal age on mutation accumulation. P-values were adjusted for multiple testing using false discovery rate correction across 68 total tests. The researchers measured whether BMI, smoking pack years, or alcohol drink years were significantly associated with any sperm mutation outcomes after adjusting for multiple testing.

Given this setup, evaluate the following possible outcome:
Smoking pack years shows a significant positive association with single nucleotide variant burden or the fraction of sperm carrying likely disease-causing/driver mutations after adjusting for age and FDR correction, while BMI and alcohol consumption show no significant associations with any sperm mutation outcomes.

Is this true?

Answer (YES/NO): NO